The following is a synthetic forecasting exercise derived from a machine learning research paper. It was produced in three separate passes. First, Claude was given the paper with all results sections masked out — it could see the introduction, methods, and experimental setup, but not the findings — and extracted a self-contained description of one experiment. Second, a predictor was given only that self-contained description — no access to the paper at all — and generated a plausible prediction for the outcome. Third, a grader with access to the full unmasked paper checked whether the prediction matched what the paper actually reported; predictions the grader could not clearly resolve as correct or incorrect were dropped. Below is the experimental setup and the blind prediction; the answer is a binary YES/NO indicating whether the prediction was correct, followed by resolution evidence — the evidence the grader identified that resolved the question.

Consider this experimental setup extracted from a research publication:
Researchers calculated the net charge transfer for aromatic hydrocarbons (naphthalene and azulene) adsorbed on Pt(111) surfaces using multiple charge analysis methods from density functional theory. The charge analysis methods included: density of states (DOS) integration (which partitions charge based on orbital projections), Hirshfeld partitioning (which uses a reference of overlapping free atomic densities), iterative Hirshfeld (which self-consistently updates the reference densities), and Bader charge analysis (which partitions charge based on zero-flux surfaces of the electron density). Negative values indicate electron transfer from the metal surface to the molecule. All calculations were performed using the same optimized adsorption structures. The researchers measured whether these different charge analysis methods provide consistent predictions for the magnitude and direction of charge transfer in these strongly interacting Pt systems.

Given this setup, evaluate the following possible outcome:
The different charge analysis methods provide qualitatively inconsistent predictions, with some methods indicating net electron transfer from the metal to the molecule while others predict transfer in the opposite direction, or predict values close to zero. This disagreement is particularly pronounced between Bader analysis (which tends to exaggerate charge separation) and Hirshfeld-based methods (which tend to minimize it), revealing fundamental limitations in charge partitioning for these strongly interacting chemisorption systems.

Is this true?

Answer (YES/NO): NO